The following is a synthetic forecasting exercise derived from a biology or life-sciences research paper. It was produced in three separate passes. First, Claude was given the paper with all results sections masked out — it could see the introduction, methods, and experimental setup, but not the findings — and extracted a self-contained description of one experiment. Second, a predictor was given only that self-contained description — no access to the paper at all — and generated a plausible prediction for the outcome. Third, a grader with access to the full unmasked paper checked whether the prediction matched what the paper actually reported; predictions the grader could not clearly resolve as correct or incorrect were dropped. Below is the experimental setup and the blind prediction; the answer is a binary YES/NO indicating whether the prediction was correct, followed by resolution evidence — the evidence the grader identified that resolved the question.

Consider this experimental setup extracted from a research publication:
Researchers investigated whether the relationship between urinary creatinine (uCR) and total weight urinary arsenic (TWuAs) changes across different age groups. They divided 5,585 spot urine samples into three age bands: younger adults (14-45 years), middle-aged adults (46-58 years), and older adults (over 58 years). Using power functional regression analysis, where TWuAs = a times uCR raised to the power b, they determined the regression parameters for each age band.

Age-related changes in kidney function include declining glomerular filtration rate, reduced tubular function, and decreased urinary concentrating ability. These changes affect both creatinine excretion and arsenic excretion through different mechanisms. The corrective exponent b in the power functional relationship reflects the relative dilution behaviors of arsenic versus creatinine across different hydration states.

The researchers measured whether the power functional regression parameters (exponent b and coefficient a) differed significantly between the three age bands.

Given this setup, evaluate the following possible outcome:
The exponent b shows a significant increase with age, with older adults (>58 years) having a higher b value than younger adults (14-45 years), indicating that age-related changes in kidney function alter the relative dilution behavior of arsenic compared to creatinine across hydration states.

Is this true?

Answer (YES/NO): NO